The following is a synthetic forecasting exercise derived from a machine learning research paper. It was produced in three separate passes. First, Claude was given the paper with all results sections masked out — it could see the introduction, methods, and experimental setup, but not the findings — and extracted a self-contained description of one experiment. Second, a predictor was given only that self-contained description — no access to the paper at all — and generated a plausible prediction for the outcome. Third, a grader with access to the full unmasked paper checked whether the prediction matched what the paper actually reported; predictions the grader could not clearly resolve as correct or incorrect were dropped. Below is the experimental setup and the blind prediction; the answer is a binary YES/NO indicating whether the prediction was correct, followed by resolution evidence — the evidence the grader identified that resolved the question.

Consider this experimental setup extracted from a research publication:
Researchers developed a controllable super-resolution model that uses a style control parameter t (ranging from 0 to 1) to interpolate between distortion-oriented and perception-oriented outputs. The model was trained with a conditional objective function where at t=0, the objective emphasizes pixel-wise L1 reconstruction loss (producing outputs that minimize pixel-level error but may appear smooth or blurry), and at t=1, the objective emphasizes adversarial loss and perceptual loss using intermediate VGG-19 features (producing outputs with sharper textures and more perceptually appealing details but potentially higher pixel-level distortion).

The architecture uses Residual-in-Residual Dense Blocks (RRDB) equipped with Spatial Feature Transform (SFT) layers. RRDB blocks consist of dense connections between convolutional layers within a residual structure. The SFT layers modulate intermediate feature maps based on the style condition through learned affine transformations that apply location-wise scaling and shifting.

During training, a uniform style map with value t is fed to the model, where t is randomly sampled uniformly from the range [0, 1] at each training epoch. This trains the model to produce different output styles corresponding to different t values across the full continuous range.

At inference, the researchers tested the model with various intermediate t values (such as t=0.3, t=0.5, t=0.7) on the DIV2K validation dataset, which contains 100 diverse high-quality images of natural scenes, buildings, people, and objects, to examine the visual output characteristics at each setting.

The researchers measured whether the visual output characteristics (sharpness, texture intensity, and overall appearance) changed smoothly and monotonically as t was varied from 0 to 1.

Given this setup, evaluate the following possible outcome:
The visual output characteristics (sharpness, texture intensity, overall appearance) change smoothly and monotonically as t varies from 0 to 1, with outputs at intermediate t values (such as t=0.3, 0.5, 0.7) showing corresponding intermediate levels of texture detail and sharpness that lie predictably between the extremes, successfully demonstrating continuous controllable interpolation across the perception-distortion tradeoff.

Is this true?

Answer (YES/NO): YES